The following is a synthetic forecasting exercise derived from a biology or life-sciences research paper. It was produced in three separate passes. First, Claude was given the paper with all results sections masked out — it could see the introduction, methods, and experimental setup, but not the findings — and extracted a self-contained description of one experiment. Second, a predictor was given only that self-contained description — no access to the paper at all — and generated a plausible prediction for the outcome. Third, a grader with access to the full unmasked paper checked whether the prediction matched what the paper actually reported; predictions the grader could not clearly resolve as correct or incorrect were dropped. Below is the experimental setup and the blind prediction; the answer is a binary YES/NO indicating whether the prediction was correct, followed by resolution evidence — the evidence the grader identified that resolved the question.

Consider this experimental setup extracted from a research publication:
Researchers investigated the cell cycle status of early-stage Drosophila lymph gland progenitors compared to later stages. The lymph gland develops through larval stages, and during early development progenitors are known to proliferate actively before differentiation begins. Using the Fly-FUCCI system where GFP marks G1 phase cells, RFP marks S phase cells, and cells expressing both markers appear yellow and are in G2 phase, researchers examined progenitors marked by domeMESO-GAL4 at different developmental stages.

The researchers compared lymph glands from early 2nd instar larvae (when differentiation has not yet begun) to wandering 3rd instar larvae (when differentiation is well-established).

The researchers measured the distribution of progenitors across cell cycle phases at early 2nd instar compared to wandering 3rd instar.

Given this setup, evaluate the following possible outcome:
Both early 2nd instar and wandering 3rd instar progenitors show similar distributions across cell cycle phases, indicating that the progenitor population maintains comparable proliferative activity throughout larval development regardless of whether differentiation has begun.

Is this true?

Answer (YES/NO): NO